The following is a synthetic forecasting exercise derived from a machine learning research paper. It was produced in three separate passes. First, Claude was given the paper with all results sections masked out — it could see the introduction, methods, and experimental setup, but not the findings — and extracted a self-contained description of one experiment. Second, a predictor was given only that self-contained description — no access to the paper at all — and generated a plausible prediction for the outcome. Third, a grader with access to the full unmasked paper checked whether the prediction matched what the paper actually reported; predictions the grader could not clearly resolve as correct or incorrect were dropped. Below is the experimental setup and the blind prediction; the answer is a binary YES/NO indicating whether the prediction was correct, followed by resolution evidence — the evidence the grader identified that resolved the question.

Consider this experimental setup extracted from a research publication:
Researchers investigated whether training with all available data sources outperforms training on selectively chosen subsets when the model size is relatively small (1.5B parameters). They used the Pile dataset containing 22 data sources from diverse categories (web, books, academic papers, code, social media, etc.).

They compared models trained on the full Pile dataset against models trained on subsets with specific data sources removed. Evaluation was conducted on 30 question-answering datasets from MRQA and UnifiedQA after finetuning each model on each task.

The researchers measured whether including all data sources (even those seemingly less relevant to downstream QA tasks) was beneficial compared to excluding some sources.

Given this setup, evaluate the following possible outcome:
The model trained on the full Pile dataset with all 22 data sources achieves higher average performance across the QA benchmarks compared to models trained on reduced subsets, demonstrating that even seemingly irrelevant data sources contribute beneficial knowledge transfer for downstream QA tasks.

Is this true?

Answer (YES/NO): YES